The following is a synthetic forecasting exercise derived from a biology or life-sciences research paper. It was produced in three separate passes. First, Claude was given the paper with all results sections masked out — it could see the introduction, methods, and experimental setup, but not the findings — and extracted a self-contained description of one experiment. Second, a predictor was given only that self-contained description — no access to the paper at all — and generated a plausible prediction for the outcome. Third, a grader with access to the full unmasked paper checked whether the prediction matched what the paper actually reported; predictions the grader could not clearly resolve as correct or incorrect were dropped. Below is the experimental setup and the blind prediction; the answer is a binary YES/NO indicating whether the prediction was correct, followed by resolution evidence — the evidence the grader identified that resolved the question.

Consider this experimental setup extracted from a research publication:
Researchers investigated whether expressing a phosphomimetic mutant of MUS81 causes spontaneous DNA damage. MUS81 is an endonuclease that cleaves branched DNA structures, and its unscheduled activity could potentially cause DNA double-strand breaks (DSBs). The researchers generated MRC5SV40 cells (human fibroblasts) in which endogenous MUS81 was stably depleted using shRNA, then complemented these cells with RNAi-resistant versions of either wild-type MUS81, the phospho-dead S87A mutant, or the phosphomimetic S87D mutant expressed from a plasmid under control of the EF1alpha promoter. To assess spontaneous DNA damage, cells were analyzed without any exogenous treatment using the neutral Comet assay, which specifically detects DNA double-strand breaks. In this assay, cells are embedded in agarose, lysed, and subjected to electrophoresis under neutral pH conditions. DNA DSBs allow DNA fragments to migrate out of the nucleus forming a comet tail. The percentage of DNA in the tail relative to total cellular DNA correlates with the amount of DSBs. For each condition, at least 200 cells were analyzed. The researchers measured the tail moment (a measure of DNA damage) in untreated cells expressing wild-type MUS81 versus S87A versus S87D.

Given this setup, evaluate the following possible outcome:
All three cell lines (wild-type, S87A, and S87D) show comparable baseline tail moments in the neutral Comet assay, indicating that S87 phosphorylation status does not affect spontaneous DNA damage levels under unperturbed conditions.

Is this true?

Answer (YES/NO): NO